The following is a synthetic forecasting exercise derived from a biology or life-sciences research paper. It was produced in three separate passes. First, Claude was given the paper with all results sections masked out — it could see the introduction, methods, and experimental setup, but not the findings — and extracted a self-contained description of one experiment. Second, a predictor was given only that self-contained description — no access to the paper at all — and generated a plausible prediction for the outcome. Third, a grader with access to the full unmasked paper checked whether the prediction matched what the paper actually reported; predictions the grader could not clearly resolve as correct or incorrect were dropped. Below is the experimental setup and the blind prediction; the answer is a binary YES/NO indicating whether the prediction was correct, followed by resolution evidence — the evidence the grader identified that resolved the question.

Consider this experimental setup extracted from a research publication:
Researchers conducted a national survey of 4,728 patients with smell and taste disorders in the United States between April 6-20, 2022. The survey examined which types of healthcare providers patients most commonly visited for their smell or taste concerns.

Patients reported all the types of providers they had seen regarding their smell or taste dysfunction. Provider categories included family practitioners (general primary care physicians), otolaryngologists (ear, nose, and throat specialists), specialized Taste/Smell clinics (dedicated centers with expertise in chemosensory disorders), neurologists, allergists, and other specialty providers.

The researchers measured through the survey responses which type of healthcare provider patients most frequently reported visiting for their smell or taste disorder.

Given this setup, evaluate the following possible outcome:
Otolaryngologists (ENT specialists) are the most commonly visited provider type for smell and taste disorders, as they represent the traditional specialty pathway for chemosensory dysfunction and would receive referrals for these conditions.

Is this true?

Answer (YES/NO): NO